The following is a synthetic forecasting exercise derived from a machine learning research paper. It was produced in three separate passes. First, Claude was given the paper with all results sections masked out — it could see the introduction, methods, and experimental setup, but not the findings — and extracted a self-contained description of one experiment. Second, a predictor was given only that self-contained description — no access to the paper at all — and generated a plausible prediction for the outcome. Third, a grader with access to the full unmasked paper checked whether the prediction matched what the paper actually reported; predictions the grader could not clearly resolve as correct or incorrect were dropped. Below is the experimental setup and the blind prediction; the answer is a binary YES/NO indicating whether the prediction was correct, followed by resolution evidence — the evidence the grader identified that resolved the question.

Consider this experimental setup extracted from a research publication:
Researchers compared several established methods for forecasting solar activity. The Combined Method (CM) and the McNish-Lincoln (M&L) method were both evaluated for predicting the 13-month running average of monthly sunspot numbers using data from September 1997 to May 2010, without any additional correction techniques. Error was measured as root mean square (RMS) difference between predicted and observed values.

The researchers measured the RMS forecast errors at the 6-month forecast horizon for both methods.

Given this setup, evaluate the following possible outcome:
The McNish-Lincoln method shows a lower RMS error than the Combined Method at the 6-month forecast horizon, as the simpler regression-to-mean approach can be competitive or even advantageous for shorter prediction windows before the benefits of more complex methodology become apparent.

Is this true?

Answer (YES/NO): YES